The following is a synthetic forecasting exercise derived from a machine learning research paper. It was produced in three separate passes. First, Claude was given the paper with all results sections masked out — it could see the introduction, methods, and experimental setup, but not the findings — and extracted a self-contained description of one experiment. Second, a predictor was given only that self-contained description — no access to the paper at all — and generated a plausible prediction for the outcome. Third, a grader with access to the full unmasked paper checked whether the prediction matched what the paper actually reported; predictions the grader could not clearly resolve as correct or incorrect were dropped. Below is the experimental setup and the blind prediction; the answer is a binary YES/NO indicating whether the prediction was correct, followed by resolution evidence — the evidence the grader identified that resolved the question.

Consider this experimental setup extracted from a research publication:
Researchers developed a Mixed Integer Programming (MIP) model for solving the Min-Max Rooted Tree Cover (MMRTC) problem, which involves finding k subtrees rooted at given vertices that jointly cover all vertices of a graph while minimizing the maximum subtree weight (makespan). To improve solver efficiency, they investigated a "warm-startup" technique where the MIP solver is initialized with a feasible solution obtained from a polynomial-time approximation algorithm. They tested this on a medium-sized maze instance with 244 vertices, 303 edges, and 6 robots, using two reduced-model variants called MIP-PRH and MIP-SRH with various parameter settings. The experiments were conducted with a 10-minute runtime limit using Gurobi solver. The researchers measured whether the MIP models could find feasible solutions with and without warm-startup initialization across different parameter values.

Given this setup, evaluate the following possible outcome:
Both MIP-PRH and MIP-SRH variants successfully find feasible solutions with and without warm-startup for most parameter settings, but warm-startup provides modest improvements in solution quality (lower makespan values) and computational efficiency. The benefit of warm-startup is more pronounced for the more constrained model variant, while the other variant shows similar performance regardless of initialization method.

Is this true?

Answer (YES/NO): NO